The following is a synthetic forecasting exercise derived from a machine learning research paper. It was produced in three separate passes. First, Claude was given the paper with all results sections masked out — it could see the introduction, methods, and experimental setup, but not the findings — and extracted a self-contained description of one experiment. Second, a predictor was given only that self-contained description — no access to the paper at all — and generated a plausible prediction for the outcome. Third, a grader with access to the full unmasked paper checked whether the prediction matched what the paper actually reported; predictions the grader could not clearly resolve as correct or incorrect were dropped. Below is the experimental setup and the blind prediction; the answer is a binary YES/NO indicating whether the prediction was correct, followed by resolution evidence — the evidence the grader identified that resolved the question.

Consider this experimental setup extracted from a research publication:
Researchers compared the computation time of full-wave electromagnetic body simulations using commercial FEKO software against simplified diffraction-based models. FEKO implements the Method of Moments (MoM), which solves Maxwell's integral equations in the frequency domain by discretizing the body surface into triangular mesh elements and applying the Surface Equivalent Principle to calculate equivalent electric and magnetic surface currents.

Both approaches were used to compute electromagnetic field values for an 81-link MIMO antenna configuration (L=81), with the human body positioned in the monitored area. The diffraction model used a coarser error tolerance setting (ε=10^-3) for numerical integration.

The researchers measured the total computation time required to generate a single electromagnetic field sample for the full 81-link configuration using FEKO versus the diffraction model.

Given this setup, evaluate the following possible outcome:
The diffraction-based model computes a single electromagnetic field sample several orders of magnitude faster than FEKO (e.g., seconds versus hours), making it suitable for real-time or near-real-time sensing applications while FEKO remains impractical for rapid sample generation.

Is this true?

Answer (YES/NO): NO